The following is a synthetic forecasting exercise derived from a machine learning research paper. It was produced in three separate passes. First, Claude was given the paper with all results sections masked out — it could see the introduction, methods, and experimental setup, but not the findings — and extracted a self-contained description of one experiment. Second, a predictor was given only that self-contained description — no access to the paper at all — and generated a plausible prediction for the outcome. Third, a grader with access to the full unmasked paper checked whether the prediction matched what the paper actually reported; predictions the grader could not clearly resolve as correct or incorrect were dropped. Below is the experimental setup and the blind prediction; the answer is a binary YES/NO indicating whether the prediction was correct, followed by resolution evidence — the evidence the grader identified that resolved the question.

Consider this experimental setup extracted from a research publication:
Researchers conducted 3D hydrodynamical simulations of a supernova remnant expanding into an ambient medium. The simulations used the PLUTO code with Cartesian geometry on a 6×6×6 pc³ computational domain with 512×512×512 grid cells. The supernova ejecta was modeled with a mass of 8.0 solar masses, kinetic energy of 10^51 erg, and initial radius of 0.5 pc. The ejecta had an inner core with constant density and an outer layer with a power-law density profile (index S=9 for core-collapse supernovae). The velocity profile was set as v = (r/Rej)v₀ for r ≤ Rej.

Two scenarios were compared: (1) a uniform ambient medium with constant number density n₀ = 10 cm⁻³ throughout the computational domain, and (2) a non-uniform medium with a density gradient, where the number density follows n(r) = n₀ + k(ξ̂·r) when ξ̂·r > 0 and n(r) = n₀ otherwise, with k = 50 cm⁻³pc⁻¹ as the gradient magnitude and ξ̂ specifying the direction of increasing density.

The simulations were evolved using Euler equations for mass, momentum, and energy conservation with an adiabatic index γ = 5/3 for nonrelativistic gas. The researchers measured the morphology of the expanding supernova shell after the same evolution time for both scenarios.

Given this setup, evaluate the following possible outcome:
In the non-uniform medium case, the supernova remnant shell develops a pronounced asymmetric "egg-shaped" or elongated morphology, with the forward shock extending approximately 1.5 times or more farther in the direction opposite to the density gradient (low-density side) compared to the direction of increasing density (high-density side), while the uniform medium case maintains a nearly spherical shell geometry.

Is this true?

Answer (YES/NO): NO